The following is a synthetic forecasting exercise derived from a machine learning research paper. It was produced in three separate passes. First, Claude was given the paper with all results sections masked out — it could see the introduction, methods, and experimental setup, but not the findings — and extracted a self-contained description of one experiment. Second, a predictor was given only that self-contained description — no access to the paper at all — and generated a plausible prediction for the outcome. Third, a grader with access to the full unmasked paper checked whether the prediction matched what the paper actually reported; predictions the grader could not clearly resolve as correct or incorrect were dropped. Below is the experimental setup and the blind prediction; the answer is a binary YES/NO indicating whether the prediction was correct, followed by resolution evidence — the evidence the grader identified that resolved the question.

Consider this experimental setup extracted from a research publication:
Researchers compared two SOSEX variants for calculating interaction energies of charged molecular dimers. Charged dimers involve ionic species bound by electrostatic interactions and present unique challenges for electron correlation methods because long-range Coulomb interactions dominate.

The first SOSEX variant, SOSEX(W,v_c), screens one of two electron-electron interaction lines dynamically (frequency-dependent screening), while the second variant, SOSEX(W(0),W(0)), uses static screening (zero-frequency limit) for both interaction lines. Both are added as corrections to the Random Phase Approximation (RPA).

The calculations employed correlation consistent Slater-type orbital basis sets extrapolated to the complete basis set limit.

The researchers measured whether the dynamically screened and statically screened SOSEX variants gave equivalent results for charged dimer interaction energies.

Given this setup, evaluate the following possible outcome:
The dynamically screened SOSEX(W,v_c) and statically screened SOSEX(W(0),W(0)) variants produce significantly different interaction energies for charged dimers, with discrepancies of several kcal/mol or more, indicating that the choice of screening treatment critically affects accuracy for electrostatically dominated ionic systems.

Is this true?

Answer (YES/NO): YES